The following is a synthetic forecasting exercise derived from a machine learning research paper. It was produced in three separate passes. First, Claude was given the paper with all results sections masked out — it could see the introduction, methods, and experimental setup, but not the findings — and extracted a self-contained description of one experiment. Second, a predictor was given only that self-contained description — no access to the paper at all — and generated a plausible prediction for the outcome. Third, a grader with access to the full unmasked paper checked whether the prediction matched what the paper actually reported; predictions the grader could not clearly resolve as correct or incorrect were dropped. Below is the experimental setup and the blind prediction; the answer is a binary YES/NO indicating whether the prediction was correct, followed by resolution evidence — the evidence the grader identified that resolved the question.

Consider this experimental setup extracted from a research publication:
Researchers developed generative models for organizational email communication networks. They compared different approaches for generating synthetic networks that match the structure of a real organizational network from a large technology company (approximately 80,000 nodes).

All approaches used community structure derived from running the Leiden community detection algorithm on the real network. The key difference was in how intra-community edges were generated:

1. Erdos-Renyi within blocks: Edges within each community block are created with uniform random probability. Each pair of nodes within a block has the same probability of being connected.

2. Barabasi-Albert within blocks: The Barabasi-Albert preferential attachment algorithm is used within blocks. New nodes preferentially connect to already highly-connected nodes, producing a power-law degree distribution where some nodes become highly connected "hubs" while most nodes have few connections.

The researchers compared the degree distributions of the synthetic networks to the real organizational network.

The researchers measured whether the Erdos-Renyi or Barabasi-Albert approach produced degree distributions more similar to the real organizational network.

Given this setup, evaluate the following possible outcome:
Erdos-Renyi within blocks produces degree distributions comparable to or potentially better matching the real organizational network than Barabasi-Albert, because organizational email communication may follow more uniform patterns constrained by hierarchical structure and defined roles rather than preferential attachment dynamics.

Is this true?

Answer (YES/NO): NO